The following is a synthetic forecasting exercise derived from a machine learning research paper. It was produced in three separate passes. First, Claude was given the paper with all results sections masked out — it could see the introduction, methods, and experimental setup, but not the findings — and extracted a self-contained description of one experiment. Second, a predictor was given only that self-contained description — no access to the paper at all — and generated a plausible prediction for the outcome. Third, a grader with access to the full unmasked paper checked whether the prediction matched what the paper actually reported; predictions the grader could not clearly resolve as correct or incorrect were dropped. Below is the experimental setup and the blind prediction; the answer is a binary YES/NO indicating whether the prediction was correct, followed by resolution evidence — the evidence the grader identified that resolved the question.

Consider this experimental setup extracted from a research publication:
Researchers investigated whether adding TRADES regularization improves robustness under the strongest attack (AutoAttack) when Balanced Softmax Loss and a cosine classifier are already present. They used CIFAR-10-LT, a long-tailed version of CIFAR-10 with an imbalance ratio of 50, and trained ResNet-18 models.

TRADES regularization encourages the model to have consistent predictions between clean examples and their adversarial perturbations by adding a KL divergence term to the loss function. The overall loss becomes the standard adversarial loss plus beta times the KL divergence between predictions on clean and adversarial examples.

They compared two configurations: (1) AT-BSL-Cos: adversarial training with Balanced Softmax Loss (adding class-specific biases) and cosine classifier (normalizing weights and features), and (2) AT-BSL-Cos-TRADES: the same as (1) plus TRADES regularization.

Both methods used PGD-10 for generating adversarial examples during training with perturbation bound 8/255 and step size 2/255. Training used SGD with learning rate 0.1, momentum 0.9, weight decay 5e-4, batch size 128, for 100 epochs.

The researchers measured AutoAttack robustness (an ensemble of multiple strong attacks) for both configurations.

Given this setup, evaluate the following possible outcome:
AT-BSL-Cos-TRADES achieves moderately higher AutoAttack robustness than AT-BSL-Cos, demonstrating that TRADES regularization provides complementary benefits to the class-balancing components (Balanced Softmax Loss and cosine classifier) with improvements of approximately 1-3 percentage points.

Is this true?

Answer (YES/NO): NO